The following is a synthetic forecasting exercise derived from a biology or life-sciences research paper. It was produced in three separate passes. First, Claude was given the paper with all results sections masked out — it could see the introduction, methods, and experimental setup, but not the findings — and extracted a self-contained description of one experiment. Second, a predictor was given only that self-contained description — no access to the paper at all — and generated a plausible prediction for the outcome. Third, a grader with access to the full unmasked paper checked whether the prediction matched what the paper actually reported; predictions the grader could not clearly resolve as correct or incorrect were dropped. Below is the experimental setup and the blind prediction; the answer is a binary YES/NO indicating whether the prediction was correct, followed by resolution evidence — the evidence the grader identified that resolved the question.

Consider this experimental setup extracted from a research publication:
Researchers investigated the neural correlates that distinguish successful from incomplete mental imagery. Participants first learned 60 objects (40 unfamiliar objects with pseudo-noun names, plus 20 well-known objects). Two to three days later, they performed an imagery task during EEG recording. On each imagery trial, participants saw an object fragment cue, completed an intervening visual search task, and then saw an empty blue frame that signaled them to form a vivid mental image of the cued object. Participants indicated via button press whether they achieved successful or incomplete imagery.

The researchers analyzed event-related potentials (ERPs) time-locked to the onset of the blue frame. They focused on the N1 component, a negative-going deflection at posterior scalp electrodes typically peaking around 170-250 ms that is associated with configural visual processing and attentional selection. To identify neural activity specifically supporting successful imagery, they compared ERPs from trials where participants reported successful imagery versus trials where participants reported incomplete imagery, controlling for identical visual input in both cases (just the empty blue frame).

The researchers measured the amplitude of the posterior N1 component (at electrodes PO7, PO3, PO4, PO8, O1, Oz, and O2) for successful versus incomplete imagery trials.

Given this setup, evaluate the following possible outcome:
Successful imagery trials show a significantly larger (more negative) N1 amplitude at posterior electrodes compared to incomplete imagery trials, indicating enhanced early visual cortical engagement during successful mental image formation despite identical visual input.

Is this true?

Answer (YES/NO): YES